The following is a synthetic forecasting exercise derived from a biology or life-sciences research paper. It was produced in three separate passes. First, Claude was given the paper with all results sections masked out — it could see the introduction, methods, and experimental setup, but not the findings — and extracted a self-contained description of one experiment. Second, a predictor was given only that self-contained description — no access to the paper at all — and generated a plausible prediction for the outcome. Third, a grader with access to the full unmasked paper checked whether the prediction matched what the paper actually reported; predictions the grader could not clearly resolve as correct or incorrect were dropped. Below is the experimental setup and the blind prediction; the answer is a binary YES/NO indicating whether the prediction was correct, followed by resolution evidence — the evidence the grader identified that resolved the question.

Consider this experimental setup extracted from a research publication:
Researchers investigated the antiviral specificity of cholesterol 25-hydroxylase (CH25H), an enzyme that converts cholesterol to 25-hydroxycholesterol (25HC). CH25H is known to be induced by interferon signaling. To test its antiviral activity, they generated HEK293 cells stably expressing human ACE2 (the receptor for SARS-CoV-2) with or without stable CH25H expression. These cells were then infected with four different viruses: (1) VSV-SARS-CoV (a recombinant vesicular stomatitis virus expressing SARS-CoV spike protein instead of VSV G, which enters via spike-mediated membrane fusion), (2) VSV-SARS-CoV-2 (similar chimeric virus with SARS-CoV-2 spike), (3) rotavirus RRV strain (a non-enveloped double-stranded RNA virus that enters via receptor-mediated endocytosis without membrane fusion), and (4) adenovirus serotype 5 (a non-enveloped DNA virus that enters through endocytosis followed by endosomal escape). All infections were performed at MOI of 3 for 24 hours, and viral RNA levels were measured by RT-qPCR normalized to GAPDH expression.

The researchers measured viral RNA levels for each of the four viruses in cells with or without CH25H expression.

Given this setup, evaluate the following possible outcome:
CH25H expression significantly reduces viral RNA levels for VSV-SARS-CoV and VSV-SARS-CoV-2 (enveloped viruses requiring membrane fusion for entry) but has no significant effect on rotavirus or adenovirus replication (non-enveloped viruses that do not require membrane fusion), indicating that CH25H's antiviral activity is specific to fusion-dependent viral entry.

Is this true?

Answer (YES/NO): YES